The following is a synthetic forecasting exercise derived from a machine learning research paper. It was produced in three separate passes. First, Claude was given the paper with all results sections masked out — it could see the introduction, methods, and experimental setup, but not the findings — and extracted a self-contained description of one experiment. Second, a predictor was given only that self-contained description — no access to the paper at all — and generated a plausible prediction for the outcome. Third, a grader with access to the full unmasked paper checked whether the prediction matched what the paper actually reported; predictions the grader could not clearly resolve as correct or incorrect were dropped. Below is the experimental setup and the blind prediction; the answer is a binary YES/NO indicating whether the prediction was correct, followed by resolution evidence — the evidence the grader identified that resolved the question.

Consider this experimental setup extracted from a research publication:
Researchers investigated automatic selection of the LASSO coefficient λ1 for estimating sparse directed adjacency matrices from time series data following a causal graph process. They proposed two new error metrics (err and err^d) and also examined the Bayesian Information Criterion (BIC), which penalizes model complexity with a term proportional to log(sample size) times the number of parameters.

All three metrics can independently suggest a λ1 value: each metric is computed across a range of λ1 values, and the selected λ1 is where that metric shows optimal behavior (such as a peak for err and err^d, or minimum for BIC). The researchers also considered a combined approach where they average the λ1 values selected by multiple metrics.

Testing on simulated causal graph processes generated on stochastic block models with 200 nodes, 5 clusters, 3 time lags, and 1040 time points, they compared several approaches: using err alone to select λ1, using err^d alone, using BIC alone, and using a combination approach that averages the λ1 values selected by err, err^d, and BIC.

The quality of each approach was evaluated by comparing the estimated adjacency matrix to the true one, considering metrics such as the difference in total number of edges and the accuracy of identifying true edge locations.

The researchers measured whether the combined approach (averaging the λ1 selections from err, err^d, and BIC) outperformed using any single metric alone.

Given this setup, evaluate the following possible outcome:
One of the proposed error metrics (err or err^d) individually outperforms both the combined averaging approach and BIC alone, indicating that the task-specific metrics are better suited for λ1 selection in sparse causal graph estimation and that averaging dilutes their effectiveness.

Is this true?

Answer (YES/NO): NO